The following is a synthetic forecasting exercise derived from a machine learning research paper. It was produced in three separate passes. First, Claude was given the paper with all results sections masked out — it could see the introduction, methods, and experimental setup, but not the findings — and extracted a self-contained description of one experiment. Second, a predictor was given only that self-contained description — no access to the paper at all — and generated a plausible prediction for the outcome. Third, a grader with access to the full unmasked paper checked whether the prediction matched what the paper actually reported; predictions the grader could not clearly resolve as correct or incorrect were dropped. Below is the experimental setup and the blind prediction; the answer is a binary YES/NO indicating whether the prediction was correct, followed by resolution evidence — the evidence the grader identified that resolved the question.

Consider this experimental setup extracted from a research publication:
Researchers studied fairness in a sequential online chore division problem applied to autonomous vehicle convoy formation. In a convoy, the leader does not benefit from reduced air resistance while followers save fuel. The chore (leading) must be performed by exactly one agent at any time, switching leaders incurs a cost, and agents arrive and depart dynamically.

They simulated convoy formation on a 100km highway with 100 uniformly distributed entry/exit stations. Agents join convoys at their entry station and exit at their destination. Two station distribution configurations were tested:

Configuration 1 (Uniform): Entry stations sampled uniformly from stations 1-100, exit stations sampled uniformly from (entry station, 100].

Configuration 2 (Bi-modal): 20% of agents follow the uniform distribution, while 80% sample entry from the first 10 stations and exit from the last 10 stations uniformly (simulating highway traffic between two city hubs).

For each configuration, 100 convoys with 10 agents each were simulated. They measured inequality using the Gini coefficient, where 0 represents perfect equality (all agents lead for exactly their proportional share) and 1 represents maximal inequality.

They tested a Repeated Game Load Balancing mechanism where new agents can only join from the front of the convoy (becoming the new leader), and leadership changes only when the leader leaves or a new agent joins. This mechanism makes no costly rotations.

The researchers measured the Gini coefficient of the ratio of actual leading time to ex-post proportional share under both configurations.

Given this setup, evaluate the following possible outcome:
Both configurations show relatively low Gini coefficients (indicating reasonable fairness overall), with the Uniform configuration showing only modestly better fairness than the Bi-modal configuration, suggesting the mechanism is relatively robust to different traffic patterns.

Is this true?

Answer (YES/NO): NO